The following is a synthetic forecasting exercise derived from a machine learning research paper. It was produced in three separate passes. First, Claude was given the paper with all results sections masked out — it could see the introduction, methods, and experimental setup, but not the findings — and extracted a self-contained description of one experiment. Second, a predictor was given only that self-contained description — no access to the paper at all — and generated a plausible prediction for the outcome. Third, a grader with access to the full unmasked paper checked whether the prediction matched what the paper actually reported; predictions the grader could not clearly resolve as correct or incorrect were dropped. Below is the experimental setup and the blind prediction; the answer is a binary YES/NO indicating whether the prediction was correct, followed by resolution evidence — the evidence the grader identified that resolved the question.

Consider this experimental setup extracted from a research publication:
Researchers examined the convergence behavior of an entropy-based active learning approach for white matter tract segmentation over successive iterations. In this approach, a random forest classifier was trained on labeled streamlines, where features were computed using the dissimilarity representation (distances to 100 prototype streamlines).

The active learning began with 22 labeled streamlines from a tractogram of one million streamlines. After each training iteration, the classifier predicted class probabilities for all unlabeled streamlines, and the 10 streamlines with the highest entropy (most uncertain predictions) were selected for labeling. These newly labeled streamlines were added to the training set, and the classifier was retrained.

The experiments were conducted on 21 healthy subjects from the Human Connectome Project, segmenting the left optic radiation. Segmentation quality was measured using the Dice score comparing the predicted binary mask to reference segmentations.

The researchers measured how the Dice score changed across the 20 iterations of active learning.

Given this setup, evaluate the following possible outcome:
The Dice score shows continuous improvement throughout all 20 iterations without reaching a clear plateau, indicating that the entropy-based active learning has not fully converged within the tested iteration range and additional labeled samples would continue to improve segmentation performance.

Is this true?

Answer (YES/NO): NO